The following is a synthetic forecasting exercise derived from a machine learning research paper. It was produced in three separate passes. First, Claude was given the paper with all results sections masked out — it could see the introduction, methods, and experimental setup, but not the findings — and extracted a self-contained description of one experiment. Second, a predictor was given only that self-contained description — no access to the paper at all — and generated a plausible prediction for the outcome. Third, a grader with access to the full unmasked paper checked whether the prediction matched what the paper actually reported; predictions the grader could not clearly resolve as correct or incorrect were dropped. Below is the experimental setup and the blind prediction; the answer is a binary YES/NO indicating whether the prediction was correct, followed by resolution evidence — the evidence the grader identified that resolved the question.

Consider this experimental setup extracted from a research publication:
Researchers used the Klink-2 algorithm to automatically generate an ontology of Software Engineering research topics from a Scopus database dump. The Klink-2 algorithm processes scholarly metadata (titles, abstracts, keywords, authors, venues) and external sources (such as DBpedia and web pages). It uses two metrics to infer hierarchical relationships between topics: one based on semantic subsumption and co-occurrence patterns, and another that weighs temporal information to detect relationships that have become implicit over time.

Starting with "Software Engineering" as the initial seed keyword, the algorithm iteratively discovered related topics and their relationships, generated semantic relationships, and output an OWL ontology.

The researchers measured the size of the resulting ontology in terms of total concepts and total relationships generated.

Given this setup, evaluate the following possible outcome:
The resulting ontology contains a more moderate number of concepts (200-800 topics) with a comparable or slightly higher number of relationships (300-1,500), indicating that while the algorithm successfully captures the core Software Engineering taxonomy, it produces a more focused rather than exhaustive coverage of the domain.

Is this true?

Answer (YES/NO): NO